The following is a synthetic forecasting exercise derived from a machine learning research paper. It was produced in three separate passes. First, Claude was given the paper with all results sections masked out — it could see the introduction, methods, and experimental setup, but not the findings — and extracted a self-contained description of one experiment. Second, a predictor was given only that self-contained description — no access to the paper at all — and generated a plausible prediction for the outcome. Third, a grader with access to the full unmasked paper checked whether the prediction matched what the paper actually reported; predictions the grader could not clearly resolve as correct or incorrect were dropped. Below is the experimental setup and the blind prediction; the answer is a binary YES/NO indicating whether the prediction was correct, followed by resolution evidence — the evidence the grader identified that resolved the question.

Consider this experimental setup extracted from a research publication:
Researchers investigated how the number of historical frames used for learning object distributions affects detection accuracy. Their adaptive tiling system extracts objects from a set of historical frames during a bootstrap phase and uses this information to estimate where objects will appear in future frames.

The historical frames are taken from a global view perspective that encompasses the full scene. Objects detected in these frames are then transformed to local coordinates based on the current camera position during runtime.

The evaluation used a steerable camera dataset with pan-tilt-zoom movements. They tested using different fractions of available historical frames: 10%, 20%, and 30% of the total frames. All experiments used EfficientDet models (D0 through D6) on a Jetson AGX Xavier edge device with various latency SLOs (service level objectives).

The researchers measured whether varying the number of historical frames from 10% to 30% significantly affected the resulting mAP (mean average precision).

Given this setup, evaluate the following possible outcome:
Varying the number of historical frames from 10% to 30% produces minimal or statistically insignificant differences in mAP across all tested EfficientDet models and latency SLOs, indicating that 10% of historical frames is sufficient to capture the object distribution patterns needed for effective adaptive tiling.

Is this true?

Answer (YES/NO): YES